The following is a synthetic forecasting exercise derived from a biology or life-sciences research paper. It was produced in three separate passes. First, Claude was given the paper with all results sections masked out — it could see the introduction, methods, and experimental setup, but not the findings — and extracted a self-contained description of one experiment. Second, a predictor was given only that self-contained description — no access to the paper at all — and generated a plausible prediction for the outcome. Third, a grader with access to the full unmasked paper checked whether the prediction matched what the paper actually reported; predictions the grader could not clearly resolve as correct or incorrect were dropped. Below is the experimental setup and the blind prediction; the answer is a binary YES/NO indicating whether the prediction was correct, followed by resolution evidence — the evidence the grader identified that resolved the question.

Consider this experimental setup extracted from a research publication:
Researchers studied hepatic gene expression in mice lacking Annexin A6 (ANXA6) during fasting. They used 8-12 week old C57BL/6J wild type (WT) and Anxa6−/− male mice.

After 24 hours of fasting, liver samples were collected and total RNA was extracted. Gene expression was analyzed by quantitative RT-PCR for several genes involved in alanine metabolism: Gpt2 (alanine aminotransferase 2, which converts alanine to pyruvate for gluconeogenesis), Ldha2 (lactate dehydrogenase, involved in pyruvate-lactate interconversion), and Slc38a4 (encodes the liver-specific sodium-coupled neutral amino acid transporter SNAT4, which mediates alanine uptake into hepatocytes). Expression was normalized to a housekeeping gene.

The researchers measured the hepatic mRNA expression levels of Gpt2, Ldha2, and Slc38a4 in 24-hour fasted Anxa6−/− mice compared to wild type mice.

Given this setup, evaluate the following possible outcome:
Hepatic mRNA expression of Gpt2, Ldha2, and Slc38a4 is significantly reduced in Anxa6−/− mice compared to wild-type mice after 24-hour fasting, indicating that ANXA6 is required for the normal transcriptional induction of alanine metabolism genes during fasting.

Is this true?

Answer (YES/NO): NO